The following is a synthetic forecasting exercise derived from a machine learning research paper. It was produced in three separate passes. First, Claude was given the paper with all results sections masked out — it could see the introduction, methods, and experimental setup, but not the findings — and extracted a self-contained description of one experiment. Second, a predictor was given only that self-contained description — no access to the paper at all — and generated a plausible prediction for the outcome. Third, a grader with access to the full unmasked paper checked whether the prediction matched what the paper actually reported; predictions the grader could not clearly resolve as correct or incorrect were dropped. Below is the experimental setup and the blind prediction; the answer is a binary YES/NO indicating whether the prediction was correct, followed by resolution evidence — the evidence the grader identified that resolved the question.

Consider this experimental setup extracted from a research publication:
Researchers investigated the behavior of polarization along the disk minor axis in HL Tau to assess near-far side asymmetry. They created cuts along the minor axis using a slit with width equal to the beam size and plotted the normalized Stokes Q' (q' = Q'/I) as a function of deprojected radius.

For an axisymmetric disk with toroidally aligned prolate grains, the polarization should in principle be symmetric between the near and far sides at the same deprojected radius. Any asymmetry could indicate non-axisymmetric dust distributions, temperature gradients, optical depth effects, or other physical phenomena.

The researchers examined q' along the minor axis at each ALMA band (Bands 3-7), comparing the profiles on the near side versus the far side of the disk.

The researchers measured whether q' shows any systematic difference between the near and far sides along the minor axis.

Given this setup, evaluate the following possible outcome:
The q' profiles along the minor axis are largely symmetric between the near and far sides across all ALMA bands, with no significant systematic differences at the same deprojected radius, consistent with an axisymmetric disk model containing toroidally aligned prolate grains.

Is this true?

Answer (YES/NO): NO